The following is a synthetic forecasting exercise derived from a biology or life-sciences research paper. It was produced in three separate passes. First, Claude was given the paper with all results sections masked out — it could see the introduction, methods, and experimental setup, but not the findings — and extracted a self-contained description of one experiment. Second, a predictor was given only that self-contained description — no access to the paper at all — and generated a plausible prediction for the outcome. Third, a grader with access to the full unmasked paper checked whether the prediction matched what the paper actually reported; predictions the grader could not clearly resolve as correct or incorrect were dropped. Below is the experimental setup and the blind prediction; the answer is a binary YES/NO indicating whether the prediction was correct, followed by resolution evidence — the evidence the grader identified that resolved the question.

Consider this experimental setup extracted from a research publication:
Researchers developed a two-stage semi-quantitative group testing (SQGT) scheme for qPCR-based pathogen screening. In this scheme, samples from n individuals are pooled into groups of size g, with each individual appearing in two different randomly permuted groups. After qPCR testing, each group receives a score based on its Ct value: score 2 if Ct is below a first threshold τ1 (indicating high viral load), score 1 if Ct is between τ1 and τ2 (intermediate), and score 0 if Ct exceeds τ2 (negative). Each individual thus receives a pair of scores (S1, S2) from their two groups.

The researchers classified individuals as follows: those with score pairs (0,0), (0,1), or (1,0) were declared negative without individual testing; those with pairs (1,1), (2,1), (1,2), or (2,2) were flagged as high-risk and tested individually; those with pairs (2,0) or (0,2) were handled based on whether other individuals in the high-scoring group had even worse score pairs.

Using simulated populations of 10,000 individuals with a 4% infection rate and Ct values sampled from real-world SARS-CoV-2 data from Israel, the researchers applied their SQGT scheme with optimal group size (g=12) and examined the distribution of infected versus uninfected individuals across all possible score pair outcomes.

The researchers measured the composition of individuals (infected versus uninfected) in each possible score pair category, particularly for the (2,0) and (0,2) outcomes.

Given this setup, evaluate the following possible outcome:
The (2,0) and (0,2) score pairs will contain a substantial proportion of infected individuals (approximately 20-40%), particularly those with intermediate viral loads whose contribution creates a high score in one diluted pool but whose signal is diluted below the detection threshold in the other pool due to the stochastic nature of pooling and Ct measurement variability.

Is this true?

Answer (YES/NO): NO